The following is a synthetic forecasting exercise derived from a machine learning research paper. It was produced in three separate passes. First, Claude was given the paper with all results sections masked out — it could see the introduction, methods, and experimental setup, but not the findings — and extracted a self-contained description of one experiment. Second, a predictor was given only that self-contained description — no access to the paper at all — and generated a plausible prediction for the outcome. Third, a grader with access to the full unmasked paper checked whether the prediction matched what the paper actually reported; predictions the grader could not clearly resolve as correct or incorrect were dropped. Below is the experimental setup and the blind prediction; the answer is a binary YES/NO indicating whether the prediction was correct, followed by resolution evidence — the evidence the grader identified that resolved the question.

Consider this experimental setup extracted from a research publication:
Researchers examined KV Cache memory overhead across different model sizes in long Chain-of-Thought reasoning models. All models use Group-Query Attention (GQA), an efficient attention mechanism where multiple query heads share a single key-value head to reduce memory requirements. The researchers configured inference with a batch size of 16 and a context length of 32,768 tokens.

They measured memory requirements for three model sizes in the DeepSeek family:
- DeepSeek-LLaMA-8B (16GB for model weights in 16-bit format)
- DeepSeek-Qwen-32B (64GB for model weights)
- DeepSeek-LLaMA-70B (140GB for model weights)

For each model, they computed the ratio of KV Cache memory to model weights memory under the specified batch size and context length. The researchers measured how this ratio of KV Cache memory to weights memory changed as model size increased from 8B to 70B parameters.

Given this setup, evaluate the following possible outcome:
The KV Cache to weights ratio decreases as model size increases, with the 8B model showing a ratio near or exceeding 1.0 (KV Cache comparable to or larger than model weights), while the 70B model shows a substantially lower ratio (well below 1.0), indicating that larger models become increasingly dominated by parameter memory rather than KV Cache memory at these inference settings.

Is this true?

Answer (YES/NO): NO